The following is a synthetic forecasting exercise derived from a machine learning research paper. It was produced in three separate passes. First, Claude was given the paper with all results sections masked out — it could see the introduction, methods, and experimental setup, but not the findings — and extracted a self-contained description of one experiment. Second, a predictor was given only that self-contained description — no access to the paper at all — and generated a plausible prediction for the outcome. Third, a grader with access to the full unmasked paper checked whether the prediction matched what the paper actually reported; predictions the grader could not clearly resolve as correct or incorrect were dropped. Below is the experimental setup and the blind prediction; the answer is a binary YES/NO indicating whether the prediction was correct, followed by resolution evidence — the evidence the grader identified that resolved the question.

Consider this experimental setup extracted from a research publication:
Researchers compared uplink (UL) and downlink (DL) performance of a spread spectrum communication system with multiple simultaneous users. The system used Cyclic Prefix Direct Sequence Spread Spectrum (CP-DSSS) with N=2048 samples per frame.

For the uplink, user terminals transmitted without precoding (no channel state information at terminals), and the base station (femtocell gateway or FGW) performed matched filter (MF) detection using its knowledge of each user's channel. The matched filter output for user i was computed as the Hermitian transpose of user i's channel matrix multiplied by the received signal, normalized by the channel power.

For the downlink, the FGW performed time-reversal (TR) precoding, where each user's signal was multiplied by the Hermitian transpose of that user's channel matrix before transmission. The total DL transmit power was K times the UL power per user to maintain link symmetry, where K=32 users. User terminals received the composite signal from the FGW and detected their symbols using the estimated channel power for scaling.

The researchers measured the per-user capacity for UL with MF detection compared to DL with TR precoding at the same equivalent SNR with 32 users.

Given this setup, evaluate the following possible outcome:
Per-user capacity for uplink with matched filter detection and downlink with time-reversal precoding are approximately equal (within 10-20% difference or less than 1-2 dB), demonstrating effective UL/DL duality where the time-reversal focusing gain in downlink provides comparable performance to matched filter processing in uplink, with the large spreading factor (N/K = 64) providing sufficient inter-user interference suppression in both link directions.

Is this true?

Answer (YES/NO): YES